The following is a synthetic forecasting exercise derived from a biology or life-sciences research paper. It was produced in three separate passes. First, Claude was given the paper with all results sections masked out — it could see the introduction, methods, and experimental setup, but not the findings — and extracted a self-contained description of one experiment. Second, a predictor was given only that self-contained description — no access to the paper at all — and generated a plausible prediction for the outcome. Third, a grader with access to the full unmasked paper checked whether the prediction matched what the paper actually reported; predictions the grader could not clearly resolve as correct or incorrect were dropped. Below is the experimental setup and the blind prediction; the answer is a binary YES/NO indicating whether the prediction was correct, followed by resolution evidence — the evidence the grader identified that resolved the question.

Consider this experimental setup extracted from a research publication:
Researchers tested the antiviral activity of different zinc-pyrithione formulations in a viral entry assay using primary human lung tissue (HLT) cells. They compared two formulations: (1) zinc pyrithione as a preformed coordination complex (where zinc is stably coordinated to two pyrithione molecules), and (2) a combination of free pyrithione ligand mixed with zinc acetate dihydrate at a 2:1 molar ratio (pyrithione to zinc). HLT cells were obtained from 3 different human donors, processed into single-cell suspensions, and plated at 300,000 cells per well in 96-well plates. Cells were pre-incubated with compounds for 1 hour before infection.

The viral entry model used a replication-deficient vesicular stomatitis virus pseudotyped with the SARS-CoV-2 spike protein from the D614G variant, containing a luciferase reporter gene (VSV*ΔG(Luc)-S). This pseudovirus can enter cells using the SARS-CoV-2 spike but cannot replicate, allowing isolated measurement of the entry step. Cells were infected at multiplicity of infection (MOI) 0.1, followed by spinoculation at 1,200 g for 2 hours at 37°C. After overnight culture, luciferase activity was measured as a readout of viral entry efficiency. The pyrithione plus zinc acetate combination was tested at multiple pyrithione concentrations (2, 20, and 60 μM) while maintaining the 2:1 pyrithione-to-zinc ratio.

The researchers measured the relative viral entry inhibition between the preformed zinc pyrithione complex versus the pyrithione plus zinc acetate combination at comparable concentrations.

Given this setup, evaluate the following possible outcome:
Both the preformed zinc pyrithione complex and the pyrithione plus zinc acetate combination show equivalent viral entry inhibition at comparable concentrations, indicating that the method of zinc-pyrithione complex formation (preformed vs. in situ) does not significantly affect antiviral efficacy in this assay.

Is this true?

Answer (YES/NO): NO